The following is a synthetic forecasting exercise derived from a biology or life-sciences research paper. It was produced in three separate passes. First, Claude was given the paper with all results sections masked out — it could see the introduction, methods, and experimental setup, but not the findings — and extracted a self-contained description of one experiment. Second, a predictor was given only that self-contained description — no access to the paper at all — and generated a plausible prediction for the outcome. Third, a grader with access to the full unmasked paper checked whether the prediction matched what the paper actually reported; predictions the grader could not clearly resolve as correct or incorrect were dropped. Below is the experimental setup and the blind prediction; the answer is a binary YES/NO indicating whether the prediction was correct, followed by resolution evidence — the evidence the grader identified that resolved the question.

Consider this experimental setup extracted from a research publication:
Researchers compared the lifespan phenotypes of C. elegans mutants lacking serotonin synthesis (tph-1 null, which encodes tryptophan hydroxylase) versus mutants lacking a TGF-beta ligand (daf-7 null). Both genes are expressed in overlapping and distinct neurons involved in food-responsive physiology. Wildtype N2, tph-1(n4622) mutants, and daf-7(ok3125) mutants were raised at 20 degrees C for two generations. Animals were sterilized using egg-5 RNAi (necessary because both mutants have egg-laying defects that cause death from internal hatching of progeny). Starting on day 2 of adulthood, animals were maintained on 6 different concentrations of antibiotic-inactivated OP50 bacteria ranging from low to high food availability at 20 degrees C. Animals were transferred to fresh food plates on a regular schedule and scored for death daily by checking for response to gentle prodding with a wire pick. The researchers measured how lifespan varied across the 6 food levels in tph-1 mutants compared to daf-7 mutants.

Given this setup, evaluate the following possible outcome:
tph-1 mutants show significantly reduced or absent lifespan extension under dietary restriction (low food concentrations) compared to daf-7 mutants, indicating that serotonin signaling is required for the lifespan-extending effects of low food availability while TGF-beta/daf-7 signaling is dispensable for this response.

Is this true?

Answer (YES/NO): NO